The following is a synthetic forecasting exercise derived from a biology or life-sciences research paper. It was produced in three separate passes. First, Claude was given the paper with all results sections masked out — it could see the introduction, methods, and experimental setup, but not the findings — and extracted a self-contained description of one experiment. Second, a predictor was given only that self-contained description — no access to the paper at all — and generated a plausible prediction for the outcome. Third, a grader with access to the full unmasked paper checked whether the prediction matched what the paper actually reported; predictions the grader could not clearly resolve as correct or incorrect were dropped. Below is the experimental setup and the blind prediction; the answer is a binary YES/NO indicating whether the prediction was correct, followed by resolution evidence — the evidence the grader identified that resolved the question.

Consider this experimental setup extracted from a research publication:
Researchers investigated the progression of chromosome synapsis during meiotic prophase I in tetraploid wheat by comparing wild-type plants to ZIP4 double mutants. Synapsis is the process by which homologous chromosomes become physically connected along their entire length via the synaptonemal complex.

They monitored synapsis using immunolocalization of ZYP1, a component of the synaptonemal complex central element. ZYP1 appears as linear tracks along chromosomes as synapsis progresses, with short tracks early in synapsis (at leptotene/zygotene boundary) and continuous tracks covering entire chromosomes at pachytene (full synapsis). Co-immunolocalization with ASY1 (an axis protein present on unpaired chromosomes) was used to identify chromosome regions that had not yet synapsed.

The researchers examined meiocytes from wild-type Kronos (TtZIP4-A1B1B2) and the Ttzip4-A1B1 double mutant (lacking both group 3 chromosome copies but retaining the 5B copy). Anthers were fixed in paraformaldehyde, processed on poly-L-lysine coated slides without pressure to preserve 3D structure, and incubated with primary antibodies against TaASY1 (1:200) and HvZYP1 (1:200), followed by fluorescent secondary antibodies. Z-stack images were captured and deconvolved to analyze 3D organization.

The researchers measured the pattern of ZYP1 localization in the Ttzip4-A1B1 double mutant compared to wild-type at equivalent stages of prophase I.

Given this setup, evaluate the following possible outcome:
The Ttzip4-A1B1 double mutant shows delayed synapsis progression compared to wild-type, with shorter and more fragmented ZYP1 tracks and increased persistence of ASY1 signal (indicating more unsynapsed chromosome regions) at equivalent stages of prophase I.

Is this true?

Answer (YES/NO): NO